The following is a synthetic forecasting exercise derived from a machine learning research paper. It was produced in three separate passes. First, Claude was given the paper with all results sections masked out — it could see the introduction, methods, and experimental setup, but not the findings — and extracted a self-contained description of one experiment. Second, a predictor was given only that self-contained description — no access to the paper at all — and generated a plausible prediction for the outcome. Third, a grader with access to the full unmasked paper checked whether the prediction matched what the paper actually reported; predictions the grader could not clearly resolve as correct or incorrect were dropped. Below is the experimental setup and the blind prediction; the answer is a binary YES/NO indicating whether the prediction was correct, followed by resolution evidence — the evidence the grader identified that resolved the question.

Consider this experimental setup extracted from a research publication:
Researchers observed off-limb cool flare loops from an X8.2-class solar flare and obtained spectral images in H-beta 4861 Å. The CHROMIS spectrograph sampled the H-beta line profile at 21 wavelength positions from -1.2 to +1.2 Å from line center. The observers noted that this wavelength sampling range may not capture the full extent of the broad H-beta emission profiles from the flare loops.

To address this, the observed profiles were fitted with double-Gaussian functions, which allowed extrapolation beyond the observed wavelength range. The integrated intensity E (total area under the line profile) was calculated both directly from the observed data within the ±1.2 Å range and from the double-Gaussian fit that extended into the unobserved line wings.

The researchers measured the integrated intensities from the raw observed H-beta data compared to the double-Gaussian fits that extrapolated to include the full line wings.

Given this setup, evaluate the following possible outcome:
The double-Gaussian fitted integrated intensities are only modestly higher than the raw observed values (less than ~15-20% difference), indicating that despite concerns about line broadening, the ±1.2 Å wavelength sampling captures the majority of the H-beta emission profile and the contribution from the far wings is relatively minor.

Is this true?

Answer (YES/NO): NO